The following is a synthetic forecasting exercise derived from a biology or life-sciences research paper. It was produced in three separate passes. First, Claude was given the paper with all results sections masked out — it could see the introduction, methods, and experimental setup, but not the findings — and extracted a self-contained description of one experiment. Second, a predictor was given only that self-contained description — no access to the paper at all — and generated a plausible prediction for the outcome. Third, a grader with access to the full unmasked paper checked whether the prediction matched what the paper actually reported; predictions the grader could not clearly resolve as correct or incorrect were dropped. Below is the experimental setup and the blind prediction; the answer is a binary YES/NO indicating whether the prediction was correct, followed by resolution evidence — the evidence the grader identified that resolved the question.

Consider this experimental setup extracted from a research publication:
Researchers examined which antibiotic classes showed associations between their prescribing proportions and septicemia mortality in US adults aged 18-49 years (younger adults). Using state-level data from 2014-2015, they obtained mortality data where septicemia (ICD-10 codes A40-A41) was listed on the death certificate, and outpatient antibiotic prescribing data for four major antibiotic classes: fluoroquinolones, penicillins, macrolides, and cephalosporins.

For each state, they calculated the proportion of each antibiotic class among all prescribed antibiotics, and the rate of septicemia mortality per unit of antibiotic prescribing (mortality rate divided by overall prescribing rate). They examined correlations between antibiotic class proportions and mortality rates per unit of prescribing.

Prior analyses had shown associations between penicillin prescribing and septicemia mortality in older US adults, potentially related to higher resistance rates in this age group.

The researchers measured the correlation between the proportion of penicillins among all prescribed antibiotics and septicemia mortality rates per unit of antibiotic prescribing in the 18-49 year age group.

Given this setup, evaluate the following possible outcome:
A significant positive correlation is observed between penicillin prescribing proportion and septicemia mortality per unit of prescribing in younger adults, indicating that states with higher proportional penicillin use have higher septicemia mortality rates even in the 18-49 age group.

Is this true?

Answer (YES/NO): NO